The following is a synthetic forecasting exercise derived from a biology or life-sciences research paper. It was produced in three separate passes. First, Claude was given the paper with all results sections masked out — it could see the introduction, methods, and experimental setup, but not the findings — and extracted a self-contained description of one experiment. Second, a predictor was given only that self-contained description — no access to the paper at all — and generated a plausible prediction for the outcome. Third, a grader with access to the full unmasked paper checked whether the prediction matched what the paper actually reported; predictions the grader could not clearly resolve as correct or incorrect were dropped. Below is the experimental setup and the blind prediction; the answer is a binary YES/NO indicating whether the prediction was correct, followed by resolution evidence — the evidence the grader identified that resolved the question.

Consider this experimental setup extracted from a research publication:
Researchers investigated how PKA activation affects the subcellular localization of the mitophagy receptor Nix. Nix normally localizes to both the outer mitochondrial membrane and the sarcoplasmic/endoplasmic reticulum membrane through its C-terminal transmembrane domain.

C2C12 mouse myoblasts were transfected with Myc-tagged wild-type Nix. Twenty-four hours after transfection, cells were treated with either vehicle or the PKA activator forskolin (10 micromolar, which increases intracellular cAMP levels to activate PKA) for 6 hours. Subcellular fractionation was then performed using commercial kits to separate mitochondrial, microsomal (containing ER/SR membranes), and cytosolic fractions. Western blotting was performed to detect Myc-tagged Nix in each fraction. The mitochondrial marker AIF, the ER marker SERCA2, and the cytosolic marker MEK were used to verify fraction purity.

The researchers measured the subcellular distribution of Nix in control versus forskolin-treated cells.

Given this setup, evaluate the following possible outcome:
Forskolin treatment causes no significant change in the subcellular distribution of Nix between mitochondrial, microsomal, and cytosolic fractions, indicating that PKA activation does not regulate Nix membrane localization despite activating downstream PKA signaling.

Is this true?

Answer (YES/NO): NO